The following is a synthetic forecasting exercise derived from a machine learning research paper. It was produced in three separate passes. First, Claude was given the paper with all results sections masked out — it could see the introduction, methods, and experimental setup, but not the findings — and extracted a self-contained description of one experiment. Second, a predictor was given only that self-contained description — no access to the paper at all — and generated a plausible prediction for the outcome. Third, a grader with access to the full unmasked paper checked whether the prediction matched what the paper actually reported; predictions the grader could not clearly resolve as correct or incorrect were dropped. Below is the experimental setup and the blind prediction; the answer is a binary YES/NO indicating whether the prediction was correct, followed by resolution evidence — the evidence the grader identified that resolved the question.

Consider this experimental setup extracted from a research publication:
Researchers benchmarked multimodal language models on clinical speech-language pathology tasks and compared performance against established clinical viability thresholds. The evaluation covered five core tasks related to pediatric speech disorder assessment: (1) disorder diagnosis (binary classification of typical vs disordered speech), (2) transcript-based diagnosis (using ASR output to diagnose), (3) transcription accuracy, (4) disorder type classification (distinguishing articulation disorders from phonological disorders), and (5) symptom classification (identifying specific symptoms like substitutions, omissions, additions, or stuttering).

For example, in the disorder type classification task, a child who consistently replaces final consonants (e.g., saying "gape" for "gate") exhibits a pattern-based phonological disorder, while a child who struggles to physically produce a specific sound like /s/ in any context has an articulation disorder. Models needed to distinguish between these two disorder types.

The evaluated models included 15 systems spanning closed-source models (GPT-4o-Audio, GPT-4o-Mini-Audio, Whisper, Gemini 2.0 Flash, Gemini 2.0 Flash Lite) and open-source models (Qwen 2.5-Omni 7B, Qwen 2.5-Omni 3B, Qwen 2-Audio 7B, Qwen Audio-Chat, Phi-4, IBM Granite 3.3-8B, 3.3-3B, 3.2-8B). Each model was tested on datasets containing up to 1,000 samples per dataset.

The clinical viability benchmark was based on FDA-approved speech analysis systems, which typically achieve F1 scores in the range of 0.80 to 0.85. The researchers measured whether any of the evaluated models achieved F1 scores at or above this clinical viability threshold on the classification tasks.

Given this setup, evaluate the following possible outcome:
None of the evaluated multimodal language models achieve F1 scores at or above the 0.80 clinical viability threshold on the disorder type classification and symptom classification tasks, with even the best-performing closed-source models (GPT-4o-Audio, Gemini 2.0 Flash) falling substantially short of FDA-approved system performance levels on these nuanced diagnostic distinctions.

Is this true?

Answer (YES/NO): YES